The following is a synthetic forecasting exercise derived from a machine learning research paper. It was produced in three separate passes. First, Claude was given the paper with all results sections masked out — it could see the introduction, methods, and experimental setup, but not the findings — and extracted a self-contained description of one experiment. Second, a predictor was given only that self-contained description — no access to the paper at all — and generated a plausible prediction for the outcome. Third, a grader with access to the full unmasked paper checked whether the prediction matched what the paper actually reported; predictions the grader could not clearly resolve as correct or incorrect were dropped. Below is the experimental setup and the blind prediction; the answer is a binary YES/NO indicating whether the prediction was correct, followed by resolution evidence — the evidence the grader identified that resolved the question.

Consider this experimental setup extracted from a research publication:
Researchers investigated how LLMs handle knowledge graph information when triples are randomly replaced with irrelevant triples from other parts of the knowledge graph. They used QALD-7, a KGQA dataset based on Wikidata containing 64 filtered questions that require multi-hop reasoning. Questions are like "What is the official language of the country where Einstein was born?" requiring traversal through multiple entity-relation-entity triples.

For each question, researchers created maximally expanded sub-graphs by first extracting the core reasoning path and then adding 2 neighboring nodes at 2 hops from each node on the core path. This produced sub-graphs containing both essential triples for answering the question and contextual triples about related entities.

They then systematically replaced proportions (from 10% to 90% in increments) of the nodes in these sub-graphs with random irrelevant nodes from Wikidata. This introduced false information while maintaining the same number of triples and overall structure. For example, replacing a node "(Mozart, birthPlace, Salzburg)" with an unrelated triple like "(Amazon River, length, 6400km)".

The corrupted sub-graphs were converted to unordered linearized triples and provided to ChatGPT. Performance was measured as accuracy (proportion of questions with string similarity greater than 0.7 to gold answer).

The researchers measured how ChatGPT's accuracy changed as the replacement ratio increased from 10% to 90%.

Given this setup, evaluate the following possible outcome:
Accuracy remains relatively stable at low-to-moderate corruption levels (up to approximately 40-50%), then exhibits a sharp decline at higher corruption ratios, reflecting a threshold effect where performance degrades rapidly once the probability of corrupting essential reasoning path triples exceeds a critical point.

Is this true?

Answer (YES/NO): NO